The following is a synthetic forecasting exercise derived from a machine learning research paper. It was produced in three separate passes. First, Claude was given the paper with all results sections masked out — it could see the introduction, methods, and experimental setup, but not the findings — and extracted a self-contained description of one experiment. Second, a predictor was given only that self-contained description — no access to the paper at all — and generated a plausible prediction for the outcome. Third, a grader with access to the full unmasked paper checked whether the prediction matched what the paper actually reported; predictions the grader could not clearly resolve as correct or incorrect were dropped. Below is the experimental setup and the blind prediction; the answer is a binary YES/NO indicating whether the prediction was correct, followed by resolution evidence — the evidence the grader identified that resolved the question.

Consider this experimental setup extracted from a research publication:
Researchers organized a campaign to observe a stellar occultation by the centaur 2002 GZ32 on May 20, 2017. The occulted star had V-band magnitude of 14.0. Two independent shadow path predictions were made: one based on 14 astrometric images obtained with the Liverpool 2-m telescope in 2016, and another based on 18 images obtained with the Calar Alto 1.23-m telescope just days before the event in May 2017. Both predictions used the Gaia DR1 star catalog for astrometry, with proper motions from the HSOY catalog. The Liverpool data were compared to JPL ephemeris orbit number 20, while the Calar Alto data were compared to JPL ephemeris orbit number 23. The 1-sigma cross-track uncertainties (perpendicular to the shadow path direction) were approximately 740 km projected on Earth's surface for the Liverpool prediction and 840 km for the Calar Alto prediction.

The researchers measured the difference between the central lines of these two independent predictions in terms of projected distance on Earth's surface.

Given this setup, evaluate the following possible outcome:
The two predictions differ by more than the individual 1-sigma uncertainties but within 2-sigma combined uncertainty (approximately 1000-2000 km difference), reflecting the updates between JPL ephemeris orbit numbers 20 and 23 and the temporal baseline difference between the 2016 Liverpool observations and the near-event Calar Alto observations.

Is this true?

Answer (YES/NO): NO